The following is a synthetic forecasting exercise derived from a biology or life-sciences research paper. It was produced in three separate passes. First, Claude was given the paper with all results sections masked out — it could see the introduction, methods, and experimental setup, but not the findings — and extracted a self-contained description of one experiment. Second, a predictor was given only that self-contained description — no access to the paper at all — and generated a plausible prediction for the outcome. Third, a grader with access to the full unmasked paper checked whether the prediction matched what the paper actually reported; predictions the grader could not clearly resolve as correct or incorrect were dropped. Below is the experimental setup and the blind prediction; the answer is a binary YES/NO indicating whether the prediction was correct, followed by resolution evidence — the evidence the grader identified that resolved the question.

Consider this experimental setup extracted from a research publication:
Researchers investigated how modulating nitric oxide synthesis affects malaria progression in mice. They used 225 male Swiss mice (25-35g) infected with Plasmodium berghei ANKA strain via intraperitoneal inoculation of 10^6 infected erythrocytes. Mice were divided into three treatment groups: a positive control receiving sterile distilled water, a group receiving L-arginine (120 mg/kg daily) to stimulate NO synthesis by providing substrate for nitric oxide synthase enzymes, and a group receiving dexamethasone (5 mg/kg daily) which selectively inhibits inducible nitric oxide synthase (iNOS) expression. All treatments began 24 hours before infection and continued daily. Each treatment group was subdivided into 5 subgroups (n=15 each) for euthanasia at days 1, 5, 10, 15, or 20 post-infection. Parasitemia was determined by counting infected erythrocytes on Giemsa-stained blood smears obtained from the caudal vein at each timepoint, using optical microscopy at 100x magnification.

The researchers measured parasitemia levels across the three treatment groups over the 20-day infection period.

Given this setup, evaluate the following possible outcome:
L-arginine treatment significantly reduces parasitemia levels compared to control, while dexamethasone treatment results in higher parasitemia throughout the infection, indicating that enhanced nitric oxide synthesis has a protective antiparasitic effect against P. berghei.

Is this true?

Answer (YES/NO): NO